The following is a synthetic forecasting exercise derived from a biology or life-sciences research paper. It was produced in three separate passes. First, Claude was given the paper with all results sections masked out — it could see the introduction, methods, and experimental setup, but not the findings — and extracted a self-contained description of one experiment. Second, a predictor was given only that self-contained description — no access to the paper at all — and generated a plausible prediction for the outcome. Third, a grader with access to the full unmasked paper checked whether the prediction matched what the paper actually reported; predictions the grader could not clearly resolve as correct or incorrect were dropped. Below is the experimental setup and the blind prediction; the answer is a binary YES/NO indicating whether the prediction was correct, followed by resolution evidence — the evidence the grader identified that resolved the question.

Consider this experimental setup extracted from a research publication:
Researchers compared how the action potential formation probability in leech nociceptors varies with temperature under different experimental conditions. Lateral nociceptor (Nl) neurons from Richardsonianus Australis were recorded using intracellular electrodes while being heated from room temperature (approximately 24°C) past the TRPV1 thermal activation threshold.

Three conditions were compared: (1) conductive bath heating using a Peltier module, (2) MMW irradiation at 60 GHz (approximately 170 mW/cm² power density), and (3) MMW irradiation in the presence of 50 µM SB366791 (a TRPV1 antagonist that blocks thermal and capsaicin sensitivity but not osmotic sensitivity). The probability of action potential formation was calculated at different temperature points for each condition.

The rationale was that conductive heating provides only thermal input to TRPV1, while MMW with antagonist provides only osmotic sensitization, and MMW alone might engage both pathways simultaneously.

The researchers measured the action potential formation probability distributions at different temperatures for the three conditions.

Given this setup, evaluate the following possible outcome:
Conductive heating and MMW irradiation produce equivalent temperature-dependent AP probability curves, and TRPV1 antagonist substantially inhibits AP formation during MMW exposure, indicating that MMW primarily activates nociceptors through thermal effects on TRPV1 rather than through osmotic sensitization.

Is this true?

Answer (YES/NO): NO